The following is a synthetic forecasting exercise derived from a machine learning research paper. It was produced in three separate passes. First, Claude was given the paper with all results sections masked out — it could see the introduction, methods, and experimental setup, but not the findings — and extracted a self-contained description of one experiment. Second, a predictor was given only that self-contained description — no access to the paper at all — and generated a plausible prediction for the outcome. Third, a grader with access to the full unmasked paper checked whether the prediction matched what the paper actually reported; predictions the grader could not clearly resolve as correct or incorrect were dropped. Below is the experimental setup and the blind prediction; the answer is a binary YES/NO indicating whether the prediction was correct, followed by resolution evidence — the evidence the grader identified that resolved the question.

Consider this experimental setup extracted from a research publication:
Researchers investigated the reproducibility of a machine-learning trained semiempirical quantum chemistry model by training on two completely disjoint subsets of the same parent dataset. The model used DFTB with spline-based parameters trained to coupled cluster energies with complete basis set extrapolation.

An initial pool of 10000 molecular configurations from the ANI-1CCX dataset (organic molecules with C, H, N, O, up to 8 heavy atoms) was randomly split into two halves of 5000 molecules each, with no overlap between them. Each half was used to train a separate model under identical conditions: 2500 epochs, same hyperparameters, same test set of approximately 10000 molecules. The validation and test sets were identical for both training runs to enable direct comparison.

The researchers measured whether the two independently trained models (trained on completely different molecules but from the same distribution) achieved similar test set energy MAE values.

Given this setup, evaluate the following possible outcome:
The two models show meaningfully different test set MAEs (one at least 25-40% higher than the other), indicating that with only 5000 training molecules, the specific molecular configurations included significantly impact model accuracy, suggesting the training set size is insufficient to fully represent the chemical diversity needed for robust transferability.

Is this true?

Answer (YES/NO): NO